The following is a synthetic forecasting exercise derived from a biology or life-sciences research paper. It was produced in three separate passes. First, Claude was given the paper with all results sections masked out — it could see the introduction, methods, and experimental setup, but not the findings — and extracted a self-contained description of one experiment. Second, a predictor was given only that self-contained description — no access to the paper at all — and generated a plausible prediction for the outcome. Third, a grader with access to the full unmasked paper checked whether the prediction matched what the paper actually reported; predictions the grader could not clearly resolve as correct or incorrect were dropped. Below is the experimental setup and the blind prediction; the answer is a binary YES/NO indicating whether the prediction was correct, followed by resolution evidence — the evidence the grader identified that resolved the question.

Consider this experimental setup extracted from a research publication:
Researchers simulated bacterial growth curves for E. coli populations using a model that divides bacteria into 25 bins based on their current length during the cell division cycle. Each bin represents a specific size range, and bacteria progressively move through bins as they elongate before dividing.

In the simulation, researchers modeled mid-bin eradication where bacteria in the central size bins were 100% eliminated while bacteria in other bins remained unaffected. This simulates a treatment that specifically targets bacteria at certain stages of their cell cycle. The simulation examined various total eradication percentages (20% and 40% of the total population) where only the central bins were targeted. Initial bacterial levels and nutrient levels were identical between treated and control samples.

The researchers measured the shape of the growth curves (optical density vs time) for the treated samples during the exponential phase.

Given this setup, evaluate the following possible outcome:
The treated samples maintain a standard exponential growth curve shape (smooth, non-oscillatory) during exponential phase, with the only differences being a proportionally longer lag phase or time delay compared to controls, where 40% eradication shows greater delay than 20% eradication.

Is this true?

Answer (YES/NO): NO